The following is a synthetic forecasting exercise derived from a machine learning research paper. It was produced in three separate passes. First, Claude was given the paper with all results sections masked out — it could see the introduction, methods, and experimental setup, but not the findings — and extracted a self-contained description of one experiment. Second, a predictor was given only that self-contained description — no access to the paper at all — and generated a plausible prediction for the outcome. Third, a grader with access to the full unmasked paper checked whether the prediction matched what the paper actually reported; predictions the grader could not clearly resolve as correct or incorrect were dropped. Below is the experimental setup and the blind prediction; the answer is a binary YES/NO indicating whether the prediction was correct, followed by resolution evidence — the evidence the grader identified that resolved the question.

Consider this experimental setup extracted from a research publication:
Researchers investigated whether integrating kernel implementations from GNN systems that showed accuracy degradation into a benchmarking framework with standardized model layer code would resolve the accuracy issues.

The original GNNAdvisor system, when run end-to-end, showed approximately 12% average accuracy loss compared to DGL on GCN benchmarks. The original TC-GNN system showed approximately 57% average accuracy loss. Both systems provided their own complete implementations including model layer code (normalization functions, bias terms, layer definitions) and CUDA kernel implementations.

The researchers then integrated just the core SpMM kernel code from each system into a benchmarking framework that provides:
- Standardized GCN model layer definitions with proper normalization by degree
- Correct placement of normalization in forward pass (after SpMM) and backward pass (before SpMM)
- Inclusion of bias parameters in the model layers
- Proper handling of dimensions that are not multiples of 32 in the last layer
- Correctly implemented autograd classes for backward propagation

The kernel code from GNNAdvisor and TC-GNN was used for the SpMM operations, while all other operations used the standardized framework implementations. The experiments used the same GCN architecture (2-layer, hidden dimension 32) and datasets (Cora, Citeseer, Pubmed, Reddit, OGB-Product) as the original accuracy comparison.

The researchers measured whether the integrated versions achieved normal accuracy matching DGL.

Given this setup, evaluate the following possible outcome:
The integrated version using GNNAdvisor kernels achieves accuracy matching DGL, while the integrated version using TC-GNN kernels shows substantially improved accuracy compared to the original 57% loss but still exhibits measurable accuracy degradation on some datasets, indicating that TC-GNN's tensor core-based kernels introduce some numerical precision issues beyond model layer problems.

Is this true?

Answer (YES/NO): NO